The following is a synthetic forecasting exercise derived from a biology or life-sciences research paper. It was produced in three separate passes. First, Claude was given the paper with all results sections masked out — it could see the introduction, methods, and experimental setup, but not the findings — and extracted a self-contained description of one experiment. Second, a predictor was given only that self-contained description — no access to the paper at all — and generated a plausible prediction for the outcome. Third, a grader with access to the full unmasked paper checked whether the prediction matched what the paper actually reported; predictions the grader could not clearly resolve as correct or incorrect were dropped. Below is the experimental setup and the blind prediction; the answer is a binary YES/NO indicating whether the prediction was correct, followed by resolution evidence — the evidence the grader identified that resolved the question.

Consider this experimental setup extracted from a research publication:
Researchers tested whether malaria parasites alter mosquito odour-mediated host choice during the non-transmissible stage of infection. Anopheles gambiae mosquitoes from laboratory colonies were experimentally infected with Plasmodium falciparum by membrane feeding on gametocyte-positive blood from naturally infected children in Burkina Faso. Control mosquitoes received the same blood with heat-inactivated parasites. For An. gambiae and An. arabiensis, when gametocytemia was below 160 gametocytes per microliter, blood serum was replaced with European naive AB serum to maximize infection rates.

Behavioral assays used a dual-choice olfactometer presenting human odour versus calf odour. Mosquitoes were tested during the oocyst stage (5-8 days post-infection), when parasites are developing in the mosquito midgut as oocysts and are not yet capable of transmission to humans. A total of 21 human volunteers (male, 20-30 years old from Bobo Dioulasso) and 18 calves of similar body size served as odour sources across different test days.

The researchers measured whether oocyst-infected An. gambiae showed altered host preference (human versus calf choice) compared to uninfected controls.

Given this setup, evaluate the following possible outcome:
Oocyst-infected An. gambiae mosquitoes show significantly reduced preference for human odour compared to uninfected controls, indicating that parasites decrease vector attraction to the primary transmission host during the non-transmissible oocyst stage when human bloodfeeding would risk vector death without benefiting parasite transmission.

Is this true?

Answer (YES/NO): NO